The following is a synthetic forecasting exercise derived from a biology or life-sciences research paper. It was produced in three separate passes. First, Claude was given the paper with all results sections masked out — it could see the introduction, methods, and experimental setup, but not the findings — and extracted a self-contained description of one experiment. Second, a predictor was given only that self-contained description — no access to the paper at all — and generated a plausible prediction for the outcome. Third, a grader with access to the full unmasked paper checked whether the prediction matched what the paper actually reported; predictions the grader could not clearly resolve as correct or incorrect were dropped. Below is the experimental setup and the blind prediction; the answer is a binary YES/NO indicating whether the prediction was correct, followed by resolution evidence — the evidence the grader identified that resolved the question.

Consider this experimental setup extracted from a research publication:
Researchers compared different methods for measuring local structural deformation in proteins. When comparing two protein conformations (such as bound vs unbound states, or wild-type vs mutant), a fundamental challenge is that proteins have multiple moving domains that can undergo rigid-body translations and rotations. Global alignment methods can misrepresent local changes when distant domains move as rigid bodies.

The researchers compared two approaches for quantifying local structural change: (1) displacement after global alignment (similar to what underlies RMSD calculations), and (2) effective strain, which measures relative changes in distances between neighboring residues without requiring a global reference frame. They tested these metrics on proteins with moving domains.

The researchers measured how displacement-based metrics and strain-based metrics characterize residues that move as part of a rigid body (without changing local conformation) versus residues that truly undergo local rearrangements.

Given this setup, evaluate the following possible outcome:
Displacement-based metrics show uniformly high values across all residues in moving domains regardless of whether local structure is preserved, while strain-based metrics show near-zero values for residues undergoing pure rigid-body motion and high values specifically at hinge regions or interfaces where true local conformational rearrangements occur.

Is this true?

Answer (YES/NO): YES